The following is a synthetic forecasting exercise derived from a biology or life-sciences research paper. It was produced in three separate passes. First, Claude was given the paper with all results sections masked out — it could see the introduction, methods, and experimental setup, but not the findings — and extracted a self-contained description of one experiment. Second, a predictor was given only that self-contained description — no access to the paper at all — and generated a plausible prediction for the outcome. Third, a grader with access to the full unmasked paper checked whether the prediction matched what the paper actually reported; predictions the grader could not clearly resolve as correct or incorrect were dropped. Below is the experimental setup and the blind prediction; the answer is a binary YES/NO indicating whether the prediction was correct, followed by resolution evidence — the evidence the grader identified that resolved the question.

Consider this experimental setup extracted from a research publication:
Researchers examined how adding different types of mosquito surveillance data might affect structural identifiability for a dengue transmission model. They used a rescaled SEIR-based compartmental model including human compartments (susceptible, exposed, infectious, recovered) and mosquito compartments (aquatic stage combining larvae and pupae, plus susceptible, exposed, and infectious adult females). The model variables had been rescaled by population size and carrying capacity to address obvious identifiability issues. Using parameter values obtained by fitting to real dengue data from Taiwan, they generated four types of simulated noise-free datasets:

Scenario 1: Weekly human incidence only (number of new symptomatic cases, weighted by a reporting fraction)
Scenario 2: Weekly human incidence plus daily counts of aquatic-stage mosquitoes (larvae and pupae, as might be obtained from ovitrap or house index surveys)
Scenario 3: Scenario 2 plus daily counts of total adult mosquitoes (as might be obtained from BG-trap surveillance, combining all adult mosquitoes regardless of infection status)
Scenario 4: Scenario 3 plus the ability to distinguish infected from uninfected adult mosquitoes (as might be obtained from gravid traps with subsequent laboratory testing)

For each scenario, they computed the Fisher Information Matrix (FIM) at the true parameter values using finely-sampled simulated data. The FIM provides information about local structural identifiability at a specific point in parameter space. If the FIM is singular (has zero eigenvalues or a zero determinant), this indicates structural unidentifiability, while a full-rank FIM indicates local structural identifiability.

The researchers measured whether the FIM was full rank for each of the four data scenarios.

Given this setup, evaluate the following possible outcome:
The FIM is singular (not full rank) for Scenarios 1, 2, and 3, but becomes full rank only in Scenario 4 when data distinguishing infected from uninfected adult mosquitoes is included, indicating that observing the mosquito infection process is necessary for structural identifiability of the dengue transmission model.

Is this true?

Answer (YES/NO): NO